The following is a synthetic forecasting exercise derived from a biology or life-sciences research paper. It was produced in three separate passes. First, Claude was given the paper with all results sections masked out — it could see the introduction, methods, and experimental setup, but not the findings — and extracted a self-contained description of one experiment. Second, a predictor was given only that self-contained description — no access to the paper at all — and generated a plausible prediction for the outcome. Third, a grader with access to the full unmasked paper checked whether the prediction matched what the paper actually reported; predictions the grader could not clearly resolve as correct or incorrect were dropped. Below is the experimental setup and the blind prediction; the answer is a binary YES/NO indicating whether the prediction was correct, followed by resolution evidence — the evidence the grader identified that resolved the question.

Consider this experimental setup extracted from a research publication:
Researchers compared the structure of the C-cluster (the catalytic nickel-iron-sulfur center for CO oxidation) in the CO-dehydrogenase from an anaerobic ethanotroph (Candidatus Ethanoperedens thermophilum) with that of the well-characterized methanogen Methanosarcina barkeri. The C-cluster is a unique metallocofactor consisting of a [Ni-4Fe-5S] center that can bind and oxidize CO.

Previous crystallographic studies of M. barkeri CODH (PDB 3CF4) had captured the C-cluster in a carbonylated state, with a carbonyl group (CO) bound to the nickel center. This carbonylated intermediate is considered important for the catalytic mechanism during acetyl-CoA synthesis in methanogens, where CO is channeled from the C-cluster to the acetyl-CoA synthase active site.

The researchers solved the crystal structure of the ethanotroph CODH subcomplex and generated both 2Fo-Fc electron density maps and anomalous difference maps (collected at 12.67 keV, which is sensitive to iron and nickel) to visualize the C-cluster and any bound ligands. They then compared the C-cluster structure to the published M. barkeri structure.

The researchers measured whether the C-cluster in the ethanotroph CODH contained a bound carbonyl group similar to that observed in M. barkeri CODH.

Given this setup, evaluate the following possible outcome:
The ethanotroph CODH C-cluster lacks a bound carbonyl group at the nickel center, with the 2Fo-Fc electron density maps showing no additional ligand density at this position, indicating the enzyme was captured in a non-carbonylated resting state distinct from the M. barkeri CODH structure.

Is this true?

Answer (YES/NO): YES